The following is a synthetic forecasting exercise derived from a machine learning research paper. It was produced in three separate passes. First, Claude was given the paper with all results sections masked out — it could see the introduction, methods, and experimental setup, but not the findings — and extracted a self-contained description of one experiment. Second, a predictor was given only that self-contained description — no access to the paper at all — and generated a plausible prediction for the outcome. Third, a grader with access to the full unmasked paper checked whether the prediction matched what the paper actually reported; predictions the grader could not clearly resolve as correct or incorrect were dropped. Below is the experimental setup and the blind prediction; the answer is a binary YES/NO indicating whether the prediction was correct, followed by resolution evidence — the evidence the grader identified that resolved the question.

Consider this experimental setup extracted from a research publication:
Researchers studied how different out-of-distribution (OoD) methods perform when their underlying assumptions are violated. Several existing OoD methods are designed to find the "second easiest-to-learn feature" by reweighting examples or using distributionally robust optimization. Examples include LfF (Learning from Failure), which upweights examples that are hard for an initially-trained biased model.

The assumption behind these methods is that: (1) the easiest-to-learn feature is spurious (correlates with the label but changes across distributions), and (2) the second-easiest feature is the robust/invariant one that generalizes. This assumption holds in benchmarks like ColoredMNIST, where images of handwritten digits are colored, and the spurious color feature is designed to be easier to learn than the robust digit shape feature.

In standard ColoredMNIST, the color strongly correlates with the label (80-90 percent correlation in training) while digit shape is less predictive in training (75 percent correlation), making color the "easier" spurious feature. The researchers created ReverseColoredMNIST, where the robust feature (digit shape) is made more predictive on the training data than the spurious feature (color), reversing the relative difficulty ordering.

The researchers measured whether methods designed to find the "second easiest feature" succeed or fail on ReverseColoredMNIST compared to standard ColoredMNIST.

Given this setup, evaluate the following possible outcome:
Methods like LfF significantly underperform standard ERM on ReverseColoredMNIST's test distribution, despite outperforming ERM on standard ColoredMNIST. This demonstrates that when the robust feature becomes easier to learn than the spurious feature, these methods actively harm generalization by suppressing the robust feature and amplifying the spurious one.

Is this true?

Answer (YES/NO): YES